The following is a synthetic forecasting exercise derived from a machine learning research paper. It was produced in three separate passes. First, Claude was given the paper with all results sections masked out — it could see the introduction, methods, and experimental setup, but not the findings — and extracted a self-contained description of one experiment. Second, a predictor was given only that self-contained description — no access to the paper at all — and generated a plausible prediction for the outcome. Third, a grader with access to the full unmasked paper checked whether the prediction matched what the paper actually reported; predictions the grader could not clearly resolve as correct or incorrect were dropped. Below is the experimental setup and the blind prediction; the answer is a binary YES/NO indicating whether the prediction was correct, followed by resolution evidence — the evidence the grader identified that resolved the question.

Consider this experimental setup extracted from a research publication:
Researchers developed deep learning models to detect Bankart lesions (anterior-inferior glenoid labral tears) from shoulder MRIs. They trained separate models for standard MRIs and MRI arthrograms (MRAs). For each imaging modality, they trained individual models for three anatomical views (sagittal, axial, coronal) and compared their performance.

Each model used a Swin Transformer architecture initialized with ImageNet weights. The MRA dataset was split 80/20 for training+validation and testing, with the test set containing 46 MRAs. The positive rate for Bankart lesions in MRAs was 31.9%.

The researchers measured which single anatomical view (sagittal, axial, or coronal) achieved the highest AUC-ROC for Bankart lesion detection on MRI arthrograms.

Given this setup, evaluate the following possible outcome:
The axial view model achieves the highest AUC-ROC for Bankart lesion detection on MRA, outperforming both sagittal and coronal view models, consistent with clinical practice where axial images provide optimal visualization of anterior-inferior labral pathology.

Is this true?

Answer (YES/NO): YES